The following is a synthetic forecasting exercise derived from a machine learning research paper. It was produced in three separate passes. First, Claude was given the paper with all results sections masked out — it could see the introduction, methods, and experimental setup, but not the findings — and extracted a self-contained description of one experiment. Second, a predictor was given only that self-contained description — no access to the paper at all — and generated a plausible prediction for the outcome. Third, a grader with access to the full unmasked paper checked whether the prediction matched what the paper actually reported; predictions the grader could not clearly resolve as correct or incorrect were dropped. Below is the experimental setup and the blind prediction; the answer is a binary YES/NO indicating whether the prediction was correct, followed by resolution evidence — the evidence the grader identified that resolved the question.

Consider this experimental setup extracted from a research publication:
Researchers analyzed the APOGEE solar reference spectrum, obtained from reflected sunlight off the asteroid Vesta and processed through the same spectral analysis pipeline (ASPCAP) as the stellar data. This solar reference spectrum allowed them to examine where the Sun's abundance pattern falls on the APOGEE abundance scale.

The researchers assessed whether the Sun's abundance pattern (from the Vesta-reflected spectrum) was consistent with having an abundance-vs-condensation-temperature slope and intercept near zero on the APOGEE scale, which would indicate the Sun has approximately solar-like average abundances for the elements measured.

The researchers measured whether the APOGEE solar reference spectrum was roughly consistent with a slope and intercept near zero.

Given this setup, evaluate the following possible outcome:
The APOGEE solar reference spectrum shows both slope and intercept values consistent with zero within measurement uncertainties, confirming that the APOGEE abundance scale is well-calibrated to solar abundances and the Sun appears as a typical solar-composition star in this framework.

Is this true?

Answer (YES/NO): YES